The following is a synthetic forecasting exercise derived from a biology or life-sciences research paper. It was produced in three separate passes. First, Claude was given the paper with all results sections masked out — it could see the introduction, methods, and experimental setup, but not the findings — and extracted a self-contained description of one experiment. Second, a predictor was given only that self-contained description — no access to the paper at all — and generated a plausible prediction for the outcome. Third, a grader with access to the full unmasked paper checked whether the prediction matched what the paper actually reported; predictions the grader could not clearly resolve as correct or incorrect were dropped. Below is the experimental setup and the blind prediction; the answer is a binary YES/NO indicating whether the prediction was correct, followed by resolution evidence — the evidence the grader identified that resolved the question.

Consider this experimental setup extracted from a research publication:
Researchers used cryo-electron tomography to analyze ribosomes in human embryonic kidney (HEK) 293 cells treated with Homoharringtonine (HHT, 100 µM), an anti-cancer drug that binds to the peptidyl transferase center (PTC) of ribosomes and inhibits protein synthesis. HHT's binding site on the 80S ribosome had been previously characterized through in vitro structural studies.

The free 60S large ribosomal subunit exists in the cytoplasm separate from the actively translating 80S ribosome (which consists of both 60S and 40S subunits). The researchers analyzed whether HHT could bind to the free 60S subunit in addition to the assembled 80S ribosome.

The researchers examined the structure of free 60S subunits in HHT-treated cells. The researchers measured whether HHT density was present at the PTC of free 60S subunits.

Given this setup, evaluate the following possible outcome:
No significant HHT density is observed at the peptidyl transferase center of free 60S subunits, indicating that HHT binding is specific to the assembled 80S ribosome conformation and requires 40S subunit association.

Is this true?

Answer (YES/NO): NO